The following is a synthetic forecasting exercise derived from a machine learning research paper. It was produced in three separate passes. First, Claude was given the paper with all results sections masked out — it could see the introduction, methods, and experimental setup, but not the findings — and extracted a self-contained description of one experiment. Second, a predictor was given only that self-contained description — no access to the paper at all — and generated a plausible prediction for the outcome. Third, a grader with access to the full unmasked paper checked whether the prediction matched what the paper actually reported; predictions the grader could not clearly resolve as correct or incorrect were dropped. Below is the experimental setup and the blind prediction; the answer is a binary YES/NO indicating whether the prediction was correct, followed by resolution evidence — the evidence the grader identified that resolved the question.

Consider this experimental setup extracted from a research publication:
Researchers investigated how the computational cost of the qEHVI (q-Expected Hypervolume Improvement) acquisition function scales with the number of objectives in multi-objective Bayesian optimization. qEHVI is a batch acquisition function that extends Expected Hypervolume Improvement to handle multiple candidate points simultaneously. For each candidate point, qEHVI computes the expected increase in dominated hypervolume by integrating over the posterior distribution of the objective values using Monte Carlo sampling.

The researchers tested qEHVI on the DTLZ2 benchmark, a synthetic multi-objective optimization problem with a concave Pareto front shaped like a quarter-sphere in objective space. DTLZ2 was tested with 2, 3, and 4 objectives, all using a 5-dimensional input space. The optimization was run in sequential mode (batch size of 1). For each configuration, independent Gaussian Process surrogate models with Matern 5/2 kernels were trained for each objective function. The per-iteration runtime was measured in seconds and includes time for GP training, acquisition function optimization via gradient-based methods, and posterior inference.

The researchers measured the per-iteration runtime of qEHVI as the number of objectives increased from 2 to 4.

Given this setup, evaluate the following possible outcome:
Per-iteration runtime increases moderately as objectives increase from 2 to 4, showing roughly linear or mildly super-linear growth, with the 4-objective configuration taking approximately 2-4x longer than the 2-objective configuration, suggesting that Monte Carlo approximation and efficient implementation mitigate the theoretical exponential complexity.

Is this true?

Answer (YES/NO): NO